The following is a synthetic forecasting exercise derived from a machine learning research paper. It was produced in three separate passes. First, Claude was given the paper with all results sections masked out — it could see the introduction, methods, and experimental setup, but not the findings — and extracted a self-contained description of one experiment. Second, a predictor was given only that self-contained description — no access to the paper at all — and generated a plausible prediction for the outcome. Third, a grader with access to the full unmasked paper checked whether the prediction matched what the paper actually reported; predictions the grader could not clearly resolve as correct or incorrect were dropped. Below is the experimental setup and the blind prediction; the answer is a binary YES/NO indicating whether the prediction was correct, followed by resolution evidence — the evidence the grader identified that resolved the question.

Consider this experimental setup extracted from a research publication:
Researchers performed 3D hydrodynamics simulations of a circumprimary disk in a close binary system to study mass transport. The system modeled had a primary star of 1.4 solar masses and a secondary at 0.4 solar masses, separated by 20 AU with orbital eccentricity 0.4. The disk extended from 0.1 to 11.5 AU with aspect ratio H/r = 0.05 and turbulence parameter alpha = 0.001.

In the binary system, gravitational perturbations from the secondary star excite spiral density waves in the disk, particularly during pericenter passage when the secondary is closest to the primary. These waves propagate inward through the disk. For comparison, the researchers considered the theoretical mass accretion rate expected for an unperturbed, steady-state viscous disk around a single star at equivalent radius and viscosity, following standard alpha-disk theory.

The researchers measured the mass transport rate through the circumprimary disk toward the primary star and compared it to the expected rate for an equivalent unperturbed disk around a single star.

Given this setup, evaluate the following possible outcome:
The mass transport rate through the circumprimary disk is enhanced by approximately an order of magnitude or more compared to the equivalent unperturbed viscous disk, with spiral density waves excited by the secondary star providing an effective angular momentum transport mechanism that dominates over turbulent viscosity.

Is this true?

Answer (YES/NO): NO